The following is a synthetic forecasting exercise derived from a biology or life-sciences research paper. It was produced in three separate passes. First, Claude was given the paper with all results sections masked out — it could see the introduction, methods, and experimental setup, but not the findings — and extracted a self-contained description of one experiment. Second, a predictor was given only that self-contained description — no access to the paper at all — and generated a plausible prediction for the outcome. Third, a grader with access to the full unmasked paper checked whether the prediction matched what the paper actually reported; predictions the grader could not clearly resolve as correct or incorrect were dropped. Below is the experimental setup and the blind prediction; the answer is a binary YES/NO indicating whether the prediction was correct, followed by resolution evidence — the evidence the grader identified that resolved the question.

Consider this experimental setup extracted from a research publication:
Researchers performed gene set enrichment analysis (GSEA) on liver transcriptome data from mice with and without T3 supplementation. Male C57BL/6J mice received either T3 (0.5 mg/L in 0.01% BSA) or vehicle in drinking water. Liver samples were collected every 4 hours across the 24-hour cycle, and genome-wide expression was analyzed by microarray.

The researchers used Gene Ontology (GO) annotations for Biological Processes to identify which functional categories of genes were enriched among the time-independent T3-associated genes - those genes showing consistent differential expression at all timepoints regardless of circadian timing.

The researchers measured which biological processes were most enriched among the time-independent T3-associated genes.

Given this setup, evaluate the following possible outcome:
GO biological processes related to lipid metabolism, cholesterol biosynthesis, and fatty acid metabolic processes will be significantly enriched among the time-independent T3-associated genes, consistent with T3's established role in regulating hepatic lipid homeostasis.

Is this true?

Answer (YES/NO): NO